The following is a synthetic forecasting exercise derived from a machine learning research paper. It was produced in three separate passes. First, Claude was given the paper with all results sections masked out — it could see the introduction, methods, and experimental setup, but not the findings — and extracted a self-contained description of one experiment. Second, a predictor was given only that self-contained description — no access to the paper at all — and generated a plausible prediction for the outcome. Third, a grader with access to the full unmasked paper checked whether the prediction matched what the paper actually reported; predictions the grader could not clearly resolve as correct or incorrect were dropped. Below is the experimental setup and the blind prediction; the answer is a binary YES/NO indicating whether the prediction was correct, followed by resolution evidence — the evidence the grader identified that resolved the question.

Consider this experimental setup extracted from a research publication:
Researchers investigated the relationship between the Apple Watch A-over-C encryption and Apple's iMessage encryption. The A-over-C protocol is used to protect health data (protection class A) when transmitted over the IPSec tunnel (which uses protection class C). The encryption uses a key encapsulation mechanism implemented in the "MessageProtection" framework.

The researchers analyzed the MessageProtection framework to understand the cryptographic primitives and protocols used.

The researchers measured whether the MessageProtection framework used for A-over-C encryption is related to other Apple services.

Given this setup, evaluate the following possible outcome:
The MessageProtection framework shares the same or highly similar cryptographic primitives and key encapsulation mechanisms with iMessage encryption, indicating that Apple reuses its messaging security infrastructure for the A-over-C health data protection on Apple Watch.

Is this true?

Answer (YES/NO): YES